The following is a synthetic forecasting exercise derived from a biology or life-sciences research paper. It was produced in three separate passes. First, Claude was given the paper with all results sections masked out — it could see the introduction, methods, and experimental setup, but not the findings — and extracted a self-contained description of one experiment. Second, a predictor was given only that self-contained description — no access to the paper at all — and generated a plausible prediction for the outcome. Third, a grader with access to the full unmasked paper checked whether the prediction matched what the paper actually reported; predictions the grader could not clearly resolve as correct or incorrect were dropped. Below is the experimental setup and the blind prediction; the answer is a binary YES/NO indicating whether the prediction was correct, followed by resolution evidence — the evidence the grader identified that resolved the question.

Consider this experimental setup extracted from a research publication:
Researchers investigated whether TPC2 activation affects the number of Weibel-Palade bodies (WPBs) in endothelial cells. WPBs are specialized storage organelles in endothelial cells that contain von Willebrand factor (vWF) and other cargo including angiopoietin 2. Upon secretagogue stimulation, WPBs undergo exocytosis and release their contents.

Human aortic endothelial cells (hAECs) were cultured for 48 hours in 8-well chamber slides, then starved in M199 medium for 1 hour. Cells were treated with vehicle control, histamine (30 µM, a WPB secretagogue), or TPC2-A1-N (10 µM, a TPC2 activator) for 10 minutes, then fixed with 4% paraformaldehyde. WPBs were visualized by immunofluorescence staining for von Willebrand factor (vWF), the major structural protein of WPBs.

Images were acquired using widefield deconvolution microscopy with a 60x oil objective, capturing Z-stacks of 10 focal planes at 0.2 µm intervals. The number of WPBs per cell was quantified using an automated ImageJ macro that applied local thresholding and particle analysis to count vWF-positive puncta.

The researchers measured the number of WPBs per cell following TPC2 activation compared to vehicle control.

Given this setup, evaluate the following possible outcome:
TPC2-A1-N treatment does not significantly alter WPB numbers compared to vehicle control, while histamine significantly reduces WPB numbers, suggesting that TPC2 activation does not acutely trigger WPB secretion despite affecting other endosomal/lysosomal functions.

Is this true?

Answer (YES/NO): NO